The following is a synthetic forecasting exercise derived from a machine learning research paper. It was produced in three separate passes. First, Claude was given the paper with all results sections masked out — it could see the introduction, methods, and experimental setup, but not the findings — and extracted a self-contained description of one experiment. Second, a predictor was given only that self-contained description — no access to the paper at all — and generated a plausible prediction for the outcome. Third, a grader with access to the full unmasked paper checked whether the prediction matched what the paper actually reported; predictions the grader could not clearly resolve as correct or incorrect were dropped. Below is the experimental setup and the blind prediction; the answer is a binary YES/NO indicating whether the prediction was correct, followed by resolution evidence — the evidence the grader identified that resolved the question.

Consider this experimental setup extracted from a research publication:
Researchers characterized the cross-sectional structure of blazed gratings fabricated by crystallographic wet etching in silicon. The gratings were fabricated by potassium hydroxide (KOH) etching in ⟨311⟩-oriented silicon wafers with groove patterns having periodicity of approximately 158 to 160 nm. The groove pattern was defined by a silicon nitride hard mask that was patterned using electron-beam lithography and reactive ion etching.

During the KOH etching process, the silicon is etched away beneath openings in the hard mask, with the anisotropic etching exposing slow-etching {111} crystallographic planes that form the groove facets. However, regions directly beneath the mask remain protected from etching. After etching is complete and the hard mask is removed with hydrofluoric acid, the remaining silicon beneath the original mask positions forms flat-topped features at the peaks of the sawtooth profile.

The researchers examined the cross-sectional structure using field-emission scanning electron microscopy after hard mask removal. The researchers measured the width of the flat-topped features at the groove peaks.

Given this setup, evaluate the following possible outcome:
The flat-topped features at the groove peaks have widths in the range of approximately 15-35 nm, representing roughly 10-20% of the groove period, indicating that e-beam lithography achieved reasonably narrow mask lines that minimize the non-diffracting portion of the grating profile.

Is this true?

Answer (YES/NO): YES